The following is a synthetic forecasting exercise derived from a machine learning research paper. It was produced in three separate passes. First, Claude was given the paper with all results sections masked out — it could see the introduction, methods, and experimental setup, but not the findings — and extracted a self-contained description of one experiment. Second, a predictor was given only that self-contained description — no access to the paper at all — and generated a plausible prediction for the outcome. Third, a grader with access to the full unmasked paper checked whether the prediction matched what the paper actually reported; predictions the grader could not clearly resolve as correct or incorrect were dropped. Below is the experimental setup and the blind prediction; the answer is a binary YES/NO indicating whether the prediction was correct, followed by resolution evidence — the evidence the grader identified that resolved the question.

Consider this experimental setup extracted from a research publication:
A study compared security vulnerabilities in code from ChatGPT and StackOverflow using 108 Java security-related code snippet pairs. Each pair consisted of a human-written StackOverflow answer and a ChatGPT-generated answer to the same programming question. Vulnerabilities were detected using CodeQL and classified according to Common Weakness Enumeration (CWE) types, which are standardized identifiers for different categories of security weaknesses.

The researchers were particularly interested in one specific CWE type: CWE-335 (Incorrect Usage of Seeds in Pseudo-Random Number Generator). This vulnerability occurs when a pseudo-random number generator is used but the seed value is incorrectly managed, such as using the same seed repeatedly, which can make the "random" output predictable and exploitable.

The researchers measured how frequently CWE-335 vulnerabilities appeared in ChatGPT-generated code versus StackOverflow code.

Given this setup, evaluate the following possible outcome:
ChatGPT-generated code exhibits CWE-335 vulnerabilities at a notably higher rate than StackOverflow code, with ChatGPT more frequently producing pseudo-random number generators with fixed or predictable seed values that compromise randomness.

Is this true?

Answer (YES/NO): NO